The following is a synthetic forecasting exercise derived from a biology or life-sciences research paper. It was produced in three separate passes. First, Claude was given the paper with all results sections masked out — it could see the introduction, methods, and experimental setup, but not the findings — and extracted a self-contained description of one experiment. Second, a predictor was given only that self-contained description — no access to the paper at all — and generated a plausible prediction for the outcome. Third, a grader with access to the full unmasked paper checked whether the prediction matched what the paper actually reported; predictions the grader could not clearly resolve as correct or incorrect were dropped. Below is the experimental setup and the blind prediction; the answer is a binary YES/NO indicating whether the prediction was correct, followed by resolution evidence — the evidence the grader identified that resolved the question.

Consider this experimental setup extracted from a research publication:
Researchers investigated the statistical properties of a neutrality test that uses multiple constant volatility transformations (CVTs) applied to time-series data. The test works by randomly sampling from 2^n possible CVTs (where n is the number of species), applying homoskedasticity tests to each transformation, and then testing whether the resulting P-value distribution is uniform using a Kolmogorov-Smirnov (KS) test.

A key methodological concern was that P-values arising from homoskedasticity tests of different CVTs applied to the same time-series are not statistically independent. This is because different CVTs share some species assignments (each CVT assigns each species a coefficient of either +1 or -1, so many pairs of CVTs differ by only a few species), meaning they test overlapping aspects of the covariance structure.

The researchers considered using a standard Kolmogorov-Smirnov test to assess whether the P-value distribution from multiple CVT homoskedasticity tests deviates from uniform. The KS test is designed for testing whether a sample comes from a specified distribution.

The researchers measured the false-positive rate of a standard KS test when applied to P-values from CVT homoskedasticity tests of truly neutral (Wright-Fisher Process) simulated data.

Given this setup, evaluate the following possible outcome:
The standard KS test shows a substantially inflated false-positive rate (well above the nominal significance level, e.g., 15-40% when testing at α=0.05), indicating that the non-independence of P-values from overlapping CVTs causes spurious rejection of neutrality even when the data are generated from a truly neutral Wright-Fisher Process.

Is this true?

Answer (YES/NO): YES